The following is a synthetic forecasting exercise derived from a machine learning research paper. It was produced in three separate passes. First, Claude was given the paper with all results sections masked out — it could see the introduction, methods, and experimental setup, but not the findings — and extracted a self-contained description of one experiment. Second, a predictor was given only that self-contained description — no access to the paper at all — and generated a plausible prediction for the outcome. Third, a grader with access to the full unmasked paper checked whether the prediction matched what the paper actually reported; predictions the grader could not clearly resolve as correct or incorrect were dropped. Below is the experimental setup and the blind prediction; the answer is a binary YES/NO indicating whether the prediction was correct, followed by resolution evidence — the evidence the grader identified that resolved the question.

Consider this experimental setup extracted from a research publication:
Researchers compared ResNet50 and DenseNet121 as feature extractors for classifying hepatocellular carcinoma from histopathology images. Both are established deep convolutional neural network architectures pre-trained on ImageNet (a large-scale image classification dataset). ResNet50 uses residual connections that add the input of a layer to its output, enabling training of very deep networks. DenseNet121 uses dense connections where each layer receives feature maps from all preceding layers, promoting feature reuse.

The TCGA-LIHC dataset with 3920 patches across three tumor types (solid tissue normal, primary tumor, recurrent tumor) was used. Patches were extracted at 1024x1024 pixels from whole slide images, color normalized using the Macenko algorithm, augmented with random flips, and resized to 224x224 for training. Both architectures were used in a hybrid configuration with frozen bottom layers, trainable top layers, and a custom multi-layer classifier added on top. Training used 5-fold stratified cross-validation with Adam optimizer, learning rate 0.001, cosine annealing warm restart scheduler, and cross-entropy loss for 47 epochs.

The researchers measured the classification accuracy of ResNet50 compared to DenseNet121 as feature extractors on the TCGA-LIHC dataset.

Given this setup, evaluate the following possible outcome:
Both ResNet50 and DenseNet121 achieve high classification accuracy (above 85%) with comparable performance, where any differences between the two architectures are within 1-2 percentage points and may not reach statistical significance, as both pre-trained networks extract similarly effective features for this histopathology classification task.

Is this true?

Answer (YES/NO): YES